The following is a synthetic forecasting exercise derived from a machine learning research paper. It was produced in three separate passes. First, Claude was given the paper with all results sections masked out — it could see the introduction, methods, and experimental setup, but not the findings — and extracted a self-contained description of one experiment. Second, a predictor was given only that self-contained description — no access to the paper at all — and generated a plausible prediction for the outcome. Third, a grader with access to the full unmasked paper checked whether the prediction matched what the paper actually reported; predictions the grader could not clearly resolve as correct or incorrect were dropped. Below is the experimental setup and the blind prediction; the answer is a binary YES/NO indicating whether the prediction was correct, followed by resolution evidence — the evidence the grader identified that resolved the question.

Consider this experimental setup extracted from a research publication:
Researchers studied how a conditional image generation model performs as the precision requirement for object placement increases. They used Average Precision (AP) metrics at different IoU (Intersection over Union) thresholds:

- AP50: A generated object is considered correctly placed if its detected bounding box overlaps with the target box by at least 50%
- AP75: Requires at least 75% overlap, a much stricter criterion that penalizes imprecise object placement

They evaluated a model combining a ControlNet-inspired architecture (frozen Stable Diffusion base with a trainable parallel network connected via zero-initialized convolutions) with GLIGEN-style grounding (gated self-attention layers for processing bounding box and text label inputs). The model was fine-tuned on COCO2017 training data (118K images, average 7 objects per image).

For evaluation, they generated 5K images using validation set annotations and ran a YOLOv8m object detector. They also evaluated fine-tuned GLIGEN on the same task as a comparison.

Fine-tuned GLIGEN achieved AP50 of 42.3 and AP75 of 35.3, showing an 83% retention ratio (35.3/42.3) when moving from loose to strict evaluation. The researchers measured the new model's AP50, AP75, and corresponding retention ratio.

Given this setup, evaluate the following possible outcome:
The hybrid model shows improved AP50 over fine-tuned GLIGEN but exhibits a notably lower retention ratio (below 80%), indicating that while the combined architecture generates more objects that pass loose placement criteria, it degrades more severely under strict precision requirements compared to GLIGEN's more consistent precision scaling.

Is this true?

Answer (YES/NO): YES